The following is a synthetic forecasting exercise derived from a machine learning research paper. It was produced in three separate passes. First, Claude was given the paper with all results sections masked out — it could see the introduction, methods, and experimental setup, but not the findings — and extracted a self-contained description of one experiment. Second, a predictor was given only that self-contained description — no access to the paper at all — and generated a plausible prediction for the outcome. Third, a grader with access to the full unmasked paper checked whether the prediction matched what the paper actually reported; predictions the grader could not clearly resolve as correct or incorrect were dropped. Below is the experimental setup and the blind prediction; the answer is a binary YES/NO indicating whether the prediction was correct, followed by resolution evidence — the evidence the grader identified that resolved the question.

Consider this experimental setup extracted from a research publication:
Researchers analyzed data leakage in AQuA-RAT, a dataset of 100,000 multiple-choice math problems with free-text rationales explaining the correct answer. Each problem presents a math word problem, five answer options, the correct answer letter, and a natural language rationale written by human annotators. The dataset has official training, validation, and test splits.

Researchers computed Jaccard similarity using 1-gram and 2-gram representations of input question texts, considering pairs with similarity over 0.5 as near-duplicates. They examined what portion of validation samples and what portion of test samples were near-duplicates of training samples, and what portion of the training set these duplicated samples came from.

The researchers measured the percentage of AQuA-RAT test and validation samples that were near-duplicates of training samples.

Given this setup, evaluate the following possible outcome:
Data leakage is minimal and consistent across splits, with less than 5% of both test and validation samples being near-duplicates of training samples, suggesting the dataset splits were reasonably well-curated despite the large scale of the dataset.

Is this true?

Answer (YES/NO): NO